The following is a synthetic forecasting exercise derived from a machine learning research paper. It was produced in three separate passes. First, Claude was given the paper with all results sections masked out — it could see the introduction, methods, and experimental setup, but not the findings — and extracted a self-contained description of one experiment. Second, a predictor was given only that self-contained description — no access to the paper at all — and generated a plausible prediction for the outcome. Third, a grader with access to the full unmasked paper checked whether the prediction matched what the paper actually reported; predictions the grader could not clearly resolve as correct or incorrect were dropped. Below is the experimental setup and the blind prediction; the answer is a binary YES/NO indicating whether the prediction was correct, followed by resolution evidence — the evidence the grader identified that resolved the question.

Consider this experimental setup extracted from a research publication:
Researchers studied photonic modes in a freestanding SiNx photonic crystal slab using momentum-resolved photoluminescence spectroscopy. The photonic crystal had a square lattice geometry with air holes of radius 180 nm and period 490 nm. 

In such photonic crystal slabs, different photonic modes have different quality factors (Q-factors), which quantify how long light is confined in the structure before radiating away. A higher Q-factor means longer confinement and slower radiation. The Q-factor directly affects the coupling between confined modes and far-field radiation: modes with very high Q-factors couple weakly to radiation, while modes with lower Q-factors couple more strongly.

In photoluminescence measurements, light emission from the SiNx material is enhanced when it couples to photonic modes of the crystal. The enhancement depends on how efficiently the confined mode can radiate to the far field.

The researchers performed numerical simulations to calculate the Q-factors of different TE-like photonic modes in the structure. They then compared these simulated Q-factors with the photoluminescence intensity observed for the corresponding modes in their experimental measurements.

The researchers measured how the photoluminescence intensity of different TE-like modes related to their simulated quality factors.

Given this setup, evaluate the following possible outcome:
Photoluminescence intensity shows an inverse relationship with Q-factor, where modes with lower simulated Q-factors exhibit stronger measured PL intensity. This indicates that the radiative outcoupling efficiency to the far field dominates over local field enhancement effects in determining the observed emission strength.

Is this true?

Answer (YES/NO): YES